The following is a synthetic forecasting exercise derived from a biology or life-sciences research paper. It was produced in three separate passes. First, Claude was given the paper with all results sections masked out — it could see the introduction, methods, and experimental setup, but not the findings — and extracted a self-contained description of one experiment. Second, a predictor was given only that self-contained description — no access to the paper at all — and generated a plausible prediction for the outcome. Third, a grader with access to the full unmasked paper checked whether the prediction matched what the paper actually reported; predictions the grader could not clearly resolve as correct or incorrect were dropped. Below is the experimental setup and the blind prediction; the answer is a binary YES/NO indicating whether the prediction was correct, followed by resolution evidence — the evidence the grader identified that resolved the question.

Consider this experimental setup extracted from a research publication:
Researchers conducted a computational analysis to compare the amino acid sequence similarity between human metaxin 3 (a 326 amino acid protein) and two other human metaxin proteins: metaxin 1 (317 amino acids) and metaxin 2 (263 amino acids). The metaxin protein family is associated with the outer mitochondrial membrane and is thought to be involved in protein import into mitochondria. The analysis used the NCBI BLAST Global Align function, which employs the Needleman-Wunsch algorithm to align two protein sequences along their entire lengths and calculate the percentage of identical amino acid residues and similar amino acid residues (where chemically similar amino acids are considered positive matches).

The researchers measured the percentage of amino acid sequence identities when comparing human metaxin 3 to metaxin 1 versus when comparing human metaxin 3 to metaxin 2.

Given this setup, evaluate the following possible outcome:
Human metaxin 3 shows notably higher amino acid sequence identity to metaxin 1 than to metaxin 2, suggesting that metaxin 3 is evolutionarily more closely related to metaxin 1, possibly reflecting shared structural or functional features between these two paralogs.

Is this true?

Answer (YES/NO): YES